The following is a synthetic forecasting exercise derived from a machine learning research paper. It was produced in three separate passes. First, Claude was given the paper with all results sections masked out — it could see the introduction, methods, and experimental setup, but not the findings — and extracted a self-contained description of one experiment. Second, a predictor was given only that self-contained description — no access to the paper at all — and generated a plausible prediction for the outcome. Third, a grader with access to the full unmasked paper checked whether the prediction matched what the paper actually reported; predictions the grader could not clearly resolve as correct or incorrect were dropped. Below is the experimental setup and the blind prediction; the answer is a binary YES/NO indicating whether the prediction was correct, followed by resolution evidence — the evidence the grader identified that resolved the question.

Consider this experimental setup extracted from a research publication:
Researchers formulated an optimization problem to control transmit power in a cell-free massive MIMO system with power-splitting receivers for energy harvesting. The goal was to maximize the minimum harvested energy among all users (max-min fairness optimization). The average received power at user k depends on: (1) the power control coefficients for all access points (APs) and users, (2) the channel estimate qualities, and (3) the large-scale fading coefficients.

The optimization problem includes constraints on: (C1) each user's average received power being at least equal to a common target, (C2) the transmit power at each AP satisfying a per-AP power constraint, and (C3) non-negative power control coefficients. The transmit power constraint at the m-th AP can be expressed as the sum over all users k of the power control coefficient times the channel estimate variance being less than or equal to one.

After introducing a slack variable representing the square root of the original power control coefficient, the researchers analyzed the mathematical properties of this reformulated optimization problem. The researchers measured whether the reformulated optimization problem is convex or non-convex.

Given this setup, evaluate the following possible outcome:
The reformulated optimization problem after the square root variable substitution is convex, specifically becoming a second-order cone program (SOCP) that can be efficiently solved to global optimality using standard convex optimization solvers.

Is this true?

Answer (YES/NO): YES